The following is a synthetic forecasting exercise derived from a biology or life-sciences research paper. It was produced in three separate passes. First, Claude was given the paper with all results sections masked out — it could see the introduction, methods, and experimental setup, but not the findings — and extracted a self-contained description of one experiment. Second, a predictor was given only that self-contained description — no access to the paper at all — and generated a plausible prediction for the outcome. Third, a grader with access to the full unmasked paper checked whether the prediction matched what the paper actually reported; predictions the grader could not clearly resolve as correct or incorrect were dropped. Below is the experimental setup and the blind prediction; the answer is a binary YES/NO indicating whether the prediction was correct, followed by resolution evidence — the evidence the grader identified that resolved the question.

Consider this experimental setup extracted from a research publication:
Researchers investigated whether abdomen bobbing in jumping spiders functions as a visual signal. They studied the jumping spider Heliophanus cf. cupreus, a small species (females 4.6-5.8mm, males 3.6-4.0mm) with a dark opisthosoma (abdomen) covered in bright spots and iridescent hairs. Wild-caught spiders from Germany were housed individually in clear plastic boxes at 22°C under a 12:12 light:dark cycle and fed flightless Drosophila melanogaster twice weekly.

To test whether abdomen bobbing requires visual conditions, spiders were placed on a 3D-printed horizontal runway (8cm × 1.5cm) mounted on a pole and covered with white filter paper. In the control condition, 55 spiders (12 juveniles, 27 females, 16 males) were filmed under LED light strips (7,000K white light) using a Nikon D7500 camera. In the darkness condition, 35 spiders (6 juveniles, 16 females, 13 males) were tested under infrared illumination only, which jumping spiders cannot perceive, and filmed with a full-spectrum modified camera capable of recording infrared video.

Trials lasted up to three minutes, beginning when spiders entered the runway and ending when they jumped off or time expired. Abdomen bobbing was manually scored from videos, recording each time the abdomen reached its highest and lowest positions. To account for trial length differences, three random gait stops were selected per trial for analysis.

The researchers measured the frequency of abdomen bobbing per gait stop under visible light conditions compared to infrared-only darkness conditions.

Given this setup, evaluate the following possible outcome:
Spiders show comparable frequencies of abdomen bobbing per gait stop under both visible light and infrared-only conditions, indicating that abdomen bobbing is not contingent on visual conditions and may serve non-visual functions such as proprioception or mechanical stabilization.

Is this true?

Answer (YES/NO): NO